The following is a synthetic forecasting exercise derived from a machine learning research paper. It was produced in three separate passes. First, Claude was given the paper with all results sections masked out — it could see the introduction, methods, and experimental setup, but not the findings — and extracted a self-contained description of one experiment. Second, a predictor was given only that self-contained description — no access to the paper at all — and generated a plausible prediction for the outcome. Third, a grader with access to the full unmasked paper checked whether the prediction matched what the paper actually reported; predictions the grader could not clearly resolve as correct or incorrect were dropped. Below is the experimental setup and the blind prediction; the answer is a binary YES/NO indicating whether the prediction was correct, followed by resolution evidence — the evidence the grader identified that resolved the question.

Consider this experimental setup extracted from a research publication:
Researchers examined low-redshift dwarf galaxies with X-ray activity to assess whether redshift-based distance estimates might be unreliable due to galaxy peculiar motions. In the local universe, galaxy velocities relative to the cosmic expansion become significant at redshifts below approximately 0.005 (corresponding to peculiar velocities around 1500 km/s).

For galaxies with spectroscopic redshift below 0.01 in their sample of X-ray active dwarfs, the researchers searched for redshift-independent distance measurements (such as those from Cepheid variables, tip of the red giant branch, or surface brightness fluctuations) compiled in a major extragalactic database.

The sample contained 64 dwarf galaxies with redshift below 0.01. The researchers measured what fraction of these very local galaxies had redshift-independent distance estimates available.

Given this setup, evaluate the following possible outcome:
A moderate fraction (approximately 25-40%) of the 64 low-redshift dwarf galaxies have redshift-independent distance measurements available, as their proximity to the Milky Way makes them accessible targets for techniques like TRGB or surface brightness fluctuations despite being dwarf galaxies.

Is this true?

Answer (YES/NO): NO